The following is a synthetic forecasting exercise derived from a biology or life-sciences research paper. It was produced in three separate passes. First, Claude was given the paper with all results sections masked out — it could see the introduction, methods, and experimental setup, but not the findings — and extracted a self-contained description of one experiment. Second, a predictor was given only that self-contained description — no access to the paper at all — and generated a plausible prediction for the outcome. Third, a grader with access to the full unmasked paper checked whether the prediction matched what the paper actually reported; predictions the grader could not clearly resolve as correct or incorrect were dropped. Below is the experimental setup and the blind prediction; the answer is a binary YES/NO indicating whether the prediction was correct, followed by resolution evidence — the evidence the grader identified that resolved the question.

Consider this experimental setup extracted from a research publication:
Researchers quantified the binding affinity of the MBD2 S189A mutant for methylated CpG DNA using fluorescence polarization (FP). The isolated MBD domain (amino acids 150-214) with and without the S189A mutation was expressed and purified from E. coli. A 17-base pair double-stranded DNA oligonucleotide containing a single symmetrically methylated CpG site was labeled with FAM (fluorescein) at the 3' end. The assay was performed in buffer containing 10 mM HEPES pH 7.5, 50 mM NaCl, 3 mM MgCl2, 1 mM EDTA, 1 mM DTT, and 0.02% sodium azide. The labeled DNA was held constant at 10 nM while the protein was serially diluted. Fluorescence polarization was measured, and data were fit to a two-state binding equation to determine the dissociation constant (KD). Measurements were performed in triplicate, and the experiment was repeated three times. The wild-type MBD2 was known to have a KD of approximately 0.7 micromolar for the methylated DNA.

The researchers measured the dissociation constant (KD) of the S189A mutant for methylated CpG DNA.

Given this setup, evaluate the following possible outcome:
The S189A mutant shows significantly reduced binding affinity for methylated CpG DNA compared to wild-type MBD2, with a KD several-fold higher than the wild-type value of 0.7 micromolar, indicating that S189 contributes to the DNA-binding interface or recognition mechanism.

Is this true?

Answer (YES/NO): YES